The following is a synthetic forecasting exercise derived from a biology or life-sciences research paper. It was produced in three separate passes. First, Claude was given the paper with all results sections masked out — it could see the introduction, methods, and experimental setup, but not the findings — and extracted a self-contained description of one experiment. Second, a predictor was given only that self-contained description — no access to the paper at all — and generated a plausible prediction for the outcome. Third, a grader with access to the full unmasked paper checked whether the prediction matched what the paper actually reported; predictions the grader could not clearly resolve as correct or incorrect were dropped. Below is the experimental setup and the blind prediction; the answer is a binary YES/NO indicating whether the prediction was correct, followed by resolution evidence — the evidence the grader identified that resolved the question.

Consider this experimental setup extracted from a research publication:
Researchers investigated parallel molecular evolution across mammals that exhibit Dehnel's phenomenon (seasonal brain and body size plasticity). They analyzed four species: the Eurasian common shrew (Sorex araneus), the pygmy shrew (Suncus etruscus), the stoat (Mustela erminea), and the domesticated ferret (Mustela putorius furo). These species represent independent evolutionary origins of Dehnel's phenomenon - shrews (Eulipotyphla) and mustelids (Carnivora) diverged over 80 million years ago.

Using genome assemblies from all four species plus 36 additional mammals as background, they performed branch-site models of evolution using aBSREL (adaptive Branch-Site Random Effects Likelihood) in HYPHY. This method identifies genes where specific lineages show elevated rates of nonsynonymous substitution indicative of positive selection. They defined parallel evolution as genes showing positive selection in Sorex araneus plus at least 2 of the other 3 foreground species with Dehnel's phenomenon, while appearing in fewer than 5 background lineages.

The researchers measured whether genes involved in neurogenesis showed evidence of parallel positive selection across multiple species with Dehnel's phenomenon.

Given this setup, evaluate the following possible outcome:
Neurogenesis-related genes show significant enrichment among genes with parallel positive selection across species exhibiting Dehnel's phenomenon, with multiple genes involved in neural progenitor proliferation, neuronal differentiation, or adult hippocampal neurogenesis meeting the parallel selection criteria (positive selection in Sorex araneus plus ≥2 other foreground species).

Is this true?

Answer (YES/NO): NO